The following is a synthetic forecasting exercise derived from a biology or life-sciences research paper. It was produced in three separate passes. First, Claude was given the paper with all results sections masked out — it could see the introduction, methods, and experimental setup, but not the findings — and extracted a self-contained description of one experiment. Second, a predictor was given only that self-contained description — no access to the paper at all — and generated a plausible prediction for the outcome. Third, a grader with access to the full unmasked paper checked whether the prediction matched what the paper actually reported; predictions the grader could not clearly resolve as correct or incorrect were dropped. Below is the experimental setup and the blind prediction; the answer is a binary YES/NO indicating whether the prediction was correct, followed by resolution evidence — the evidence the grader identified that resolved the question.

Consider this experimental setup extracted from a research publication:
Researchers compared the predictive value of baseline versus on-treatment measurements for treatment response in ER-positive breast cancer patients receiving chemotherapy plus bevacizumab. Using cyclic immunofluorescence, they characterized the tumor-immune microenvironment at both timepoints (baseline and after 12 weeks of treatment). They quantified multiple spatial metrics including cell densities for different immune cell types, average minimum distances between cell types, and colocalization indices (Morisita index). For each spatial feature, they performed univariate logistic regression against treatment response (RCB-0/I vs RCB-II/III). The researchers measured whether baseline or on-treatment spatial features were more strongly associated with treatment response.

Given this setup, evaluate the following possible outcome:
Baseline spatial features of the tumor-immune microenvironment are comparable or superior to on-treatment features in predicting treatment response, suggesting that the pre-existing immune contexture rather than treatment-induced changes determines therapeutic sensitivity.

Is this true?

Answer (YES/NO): YES